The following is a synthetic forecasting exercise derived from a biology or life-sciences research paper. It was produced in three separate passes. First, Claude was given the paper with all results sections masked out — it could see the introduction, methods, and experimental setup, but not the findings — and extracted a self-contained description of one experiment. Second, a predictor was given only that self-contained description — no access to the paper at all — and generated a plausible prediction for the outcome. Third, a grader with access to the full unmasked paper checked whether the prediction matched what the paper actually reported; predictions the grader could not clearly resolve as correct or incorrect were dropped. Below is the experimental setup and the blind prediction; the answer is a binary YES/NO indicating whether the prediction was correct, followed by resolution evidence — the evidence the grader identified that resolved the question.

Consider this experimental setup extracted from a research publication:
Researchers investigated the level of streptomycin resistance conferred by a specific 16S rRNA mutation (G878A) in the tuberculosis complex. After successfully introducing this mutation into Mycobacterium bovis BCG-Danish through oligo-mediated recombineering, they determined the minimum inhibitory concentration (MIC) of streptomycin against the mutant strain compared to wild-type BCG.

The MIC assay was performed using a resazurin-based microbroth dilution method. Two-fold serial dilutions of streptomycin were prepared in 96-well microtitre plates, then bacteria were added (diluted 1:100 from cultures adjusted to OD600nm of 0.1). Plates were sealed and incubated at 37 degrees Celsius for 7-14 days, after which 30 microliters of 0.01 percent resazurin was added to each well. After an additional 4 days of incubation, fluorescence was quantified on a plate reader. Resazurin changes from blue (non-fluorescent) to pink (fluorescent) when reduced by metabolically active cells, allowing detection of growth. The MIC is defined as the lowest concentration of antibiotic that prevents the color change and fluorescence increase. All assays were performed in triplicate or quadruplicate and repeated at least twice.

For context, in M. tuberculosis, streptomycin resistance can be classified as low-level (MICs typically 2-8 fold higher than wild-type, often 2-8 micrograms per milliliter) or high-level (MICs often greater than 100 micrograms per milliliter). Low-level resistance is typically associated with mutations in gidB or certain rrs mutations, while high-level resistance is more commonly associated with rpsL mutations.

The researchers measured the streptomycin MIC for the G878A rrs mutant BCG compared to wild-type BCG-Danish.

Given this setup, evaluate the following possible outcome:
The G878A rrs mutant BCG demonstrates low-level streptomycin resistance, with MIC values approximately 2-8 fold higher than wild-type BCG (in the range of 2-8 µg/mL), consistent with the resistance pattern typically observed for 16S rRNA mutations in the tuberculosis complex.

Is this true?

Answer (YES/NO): NO